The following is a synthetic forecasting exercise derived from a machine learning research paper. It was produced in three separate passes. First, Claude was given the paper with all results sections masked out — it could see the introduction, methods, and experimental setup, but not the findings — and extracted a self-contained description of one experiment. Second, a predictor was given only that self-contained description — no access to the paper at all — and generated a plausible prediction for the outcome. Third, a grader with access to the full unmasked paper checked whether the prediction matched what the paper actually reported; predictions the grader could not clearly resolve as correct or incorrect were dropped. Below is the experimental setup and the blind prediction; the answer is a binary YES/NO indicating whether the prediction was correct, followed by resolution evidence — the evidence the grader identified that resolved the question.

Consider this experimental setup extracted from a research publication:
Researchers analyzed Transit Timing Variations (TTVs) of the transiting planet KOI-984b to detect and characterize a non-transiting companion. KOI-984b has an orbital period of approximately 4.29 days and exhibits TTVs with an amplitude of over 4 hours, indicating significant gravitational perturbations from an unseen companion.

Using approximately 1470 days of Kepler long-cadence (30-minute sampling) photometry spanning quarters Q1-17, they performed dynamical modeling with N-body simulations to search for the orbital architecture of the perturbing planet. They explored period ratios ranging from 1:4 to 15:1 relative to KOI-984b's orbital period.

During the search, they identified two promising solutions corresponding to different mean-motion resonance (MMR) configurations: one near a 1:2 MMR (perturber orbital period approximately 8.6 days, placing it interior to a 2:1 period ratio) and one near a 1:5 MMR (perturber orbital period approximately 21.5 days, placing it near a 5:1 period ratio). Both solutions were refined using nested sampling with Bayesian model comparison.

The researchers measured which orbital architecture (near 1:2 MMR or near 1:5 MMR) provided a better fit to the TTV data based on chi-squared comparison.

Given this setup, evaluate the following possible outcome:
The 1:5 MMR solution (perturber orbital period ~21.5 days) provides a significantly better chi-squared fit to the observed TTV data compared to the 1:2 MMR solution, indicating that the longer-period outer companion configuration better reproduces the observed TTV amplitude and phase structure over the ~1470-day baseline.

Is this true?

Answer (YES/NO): NO